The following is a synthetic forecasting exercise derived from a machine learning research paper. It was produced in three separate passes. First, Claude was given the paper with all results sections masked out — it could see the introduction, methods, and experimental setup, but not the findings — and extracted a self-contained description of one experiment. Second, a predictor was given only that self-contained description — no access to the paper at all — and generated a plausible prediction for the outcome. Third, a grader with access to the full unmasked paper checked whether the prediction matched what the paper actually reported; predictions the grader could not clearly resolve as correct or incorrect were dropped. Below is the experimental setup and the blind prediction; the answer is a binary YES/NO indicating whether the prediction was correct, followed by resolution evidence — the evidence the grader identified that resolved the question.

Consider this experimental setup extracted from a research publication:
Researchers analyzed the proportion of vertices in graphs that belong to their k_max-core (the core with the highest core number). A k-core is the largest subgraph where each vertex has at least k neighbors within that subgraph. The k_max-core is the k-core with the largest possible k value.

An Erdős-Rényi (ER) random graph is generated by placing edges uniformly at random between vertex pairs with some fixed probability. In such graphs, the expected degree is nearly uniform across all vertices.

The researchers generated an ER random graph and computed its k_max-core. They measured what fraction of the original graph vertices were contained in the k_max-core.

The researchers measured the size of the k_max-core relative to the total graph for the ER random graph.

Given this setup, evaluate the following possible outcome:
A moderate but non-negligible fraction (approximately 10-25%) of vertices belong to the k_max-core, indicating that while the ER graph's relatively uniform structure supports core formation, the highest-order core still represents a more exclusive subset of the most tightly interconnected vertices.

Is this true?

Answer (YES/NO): NO